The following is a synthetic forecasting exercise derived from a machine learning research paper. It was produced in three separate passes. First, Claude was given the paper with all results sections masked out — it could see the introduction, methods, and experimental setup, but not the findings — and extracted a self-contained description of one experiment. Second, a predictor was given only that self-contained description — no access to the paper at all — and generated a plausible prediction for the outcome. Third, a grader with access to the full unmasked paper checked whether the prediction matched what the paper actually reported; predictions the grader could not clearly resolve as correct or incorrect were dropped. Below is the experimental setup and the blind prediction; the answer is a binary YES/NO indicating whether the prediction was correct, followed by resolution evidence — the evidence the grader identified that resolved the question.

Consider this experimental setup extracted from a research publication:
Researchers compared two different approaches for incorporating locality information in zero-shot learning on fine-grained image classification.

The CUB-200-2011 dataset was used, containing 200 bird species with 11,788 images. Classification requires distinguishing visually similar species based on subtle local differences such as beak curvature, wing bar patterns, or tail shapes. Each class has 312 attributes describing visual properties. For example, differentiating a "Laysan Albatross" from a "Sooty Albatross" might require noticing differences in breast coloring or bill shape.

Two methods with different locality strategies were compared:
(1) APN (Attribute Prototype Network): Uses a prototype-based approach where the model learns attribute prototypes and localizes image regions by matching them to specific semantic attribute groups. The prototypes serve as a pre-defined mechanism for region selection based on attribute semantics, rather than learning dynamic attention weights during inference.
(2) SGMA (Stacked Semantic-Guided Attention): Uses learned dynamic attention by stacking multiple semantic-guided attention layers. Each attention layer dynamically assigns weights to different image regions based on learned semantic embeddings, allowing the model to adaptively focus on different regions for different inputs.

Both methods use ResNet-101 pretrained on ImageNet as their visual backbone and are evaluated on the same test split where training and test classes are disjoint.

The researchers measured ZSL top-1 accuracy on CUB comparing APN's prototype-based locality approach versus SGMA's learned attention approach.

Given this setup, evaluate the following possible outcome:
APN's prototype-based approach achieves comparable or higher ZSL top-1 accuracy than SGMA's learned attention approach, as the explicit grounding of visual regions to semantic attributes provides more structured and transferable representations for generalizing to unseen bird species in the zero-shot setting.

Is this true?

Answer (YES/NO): YES